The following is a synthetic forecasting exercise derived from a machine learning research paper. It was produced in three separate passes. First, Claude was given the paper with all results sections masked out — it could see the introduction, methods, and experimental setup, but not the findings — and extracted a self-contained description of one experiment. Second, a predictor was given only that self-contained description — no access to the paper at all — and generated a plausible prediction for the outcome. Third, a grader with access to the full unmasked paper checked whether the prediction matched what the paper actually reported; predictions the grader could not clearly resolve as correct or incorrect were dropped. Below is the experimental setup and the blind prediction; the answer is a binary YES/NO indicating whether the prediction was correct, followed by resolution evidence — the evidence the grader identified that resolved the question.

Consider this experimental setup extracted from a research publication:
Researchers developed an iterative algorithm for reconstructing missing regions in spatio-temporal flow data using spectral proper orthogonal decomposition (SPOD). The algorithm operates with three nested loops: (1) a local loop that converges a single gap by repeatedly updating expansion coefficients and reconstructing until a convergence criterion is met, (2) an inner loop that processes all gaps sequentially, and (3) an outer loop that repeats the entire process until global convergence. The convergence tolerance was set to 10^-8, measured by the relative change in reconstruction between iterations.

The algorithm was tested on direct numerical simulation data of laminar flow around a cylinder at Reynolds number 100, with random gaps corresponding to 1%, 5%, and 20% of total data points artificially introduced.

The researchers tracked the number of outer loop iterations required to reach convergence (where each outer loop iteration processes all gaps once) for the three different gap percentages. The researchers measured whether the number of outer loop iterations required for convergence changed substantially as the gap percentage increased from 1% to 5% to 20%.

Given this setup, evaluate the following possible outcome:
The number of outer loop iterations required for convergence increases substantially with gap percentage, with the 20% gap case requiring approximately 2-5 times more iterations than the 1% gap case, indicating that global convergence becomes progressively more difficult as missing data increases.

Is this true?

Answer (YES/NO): NO